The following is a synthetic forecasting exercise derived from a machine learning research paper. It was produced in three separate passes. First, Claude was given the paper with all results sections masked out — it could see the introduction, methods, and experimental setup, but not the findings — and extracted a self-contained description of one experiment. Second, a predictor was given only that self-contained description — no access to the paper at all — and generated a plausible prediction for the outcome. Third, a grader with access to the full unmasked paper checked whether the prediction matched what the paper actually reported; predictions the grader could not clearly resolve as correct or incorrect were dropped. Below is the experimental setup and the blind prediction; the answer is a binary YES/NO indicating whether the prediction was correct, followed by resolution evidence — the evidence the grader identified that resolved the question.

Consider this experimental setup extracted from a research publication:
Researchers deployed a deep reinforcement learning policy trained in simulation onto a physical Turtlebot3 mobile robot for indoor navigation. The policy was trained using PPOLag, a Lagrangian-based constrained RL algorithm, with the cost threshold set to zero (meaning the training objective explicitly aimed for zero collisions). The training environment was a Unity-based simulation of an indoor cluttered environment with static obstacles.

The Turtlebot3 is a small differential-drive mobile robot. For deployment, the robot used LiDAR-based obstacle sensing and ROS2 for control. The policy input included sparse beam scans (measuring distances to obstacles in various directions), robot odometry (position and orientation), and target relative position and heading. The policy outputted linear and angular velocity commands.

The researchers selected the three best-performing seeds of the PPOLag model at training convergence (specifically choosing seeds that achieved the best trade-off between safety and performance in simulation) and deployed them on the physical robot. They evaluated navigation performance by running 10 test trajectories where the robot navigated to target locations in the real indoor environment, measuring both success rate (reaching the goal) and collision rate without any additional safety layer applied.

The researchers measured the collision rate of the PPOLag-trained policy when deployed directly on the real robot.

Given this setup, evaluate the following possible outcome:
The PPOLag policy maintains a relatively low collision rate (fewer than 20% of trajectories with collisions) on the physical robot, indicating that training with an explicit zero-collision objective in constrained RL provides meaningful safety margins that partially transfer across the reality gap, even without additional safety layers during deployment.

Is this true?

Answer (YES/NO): NO